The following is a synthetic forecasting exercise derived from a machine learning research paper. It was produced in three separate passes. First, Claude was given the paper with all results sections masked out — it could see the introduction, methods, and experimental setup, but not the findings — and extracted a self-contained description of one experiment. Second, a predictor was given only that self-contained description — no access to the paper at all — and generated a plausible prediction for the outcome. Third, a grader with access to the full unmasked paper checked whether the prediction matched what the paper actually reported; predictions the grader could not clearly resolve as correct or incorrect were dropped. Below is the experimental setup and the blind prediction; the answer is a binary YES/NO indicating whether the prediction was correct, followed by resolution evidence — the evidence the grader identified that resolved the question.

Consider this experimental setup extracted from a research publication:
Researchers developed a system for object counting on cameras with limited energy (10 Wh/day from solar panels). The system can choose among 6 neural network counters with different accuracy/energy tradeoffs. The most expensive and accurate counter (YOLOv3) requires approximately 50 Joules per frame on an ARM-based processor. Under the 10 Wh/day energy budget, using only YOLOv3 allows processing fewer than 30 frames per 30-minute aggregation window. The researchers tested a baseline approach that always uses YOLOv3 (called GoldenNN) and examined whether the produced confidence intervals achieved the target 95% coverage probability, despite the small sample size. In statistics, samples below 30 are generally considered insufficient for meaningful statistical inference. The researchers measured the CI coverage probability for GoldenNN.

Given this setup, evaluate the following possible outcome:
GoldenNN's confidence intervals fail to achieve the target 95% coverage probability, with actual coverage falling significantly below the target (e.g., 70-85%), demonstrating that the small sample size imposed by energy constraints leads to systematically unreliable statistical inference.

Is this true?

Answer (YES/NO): YES